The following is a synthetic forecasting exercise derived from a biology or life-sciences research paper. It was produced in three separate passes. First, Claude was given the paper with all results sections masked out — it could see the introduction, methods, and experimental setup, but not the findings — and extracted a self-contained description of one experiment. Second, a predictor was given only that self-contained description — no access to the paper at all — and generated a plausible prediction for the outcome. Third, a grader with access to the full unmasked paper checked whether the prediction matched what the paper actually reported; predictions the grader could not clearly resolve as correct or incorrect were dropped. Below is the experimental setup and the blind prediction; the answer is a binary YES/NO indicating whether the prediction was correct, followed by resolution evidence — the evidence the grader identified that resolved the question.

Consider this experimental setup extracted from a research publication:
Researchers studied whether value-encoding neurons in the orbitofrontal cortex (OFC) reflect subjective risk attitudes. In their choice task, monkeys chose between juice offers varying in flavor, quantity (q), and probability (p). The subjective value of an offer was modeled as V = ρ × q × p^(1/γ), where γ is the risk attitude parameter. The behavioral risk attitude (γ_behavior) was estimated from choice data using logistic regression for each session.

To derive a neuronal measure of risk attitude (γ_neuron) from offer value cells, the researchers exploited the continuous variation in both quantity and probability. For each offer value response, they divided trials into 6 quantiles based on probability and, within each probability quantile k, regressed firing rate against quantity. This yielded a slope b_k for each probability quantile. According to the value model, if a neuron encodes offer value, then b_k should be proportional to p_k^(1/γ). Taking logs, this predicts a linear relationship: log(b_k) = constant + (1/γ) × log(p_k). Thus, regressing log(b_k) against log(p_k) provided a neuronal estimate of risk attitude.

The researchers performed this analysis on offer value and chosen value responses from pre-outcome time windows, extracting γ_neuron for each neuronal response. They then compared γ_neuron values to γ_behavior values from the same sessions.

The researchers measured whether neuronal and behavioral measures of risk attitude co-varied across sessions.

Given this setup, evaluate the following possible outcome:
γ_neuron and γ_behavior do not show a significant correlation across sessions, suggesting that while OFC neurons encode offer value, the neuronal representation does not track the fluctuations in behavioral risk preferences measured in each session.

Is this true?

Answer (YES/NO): NO